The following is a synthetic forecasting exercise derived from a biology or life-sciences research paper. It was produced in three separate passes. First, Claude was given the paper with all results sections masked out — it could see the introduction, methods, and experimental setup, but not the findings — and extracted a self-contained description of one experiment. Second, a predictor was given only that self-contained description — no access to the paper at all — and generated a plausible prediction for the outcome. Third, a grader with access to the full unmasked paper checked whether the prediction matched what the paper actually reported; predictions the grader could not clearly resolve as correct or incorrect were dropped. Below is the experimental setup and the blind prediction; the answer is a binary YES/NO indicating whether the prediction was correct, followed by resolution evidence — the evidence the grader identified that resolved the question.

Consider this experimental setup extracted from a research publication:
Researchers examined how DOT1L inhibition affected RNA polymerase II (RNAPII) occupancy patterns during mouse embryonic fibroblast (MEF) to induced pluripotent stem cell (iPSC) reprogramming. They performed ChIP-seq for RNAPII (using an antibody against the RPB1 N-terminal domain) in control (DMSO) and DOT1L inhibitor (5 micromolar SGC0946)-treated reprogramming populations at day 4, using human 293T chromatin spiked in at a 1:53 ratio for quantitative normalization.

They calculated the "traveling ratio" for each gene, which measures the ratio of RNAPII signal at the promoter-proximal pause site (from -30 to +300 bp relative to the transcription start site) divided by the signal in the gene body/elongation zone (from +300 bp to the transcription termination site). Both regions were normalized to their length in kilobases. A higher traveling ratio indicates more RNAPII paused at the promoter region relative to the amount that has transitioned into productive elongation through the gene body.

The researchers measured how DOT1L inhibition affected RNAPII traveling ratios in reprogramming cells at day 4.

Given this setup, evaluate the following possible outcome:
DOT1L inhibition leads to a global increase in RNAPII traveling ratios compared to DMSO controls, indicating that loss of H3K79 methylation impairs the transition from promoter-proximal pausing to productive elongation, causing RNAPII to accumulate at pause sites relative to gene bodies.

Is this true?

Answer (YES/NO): NO